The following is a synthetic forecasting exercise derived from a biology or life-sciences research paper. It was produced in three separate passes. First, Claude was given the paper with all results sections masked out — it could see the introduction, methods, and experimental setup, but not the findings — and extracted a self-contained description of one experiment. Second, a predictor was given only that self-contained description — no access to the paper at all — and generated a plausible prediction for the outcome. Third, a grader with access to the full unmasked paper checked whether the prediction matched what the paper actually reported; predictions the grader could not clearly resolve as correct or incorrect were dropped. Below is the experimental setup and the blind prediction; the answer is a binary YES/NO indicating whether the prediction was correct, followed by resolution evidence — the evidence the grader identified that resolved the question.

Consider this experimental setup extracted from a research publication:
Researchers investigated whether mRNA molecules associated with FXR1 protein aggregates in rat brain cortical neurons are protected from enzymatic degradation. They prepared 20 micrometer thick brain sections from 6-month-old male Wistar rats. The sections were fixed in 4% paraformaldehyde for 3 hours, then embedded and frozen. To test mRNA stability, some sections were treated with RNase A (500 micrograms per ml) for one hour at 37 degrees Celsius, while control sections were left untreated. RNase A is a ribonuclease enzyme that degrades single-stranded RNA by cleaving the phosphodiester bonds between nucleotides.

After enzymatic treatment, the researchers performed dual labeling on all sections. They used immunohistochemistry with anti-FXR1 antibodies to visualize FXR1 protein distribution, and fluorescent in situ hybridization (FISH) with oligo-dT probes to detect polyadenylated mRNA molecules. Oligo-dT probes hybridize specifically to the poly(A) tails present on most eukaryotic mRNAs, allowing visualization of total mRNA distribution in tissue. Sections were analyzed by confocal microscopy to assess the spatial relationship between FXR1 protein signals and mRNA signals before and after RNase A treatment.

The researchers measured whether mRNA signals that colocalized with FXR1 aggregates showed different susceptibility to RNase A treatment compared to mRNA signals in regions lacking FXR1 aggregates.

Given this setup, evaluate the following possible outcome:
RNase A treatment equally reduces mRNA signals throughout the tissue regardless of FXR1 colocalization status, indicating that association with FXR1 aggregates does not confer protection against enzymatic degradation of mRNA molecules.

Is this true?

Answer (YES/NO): NO